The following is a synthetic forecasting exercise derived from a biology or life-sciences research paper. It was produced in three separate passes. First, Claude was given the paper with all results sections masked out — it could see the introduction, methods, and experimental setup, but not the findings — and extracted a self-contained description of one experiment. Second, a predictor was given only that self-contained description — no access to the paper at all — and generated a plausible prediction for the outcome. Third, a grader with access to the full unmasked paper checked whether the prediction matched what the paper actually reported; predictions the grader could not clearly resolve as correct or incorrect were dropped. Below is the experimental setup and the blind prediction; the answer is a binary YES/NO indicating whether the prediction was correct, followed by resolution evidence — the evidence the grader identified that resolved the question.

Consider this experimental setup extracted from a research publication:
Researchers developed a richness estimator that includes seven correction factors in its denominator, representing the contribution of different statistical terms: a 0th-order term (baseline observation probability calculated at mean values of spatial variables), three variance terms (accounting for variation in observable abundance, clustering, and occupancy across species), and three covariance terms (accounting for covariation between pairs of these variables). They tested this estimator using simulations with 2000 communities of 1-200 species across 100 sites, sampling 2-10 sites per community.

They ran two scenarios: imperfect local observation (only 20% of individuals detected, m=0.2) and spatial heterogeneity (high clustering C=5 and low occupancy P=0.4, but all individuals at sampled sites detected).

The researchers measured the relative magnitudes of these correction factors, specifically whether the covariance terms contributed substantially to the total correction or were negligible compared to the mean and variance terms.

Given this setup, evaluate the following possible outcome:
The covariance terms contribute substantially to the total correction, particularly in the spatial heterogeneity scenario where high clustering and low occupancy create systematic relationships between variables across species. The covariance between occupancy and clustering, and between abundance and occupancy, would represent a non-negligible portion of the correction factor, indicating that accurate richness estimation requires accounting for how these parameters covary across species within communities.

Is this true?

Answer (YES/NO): NO